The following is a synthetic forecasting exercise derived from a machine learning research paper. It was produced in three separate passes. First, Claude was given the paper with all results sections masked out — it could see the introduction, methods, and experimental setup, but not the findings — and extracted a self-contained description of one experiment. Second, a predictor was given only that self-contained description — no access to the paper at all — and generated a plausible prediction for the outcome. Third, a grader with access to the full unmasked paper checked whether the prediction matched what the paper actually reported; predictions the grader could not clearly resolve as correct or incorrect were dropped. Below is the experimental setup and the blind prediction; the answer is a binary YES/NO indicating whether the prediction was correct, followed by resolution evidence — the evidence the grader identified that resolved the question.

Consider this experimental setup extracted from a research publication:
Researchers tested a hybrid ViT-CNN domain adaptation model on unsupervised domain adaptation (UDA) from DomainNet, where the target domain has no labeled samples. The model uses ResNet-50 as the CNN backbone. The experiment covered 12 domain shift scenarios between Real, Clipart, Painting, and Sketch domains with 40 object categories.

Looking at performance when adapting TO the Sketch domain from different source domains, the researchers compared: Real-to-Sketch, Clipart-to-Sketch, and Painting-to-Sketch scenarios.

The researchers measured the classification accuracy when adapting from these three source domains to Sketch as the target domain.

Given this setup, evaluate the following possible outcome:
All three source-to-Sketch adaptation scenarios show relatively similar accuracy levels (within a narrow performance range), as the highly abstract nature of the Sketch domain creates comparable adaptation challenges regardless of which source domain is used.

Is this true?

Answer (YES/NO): NO